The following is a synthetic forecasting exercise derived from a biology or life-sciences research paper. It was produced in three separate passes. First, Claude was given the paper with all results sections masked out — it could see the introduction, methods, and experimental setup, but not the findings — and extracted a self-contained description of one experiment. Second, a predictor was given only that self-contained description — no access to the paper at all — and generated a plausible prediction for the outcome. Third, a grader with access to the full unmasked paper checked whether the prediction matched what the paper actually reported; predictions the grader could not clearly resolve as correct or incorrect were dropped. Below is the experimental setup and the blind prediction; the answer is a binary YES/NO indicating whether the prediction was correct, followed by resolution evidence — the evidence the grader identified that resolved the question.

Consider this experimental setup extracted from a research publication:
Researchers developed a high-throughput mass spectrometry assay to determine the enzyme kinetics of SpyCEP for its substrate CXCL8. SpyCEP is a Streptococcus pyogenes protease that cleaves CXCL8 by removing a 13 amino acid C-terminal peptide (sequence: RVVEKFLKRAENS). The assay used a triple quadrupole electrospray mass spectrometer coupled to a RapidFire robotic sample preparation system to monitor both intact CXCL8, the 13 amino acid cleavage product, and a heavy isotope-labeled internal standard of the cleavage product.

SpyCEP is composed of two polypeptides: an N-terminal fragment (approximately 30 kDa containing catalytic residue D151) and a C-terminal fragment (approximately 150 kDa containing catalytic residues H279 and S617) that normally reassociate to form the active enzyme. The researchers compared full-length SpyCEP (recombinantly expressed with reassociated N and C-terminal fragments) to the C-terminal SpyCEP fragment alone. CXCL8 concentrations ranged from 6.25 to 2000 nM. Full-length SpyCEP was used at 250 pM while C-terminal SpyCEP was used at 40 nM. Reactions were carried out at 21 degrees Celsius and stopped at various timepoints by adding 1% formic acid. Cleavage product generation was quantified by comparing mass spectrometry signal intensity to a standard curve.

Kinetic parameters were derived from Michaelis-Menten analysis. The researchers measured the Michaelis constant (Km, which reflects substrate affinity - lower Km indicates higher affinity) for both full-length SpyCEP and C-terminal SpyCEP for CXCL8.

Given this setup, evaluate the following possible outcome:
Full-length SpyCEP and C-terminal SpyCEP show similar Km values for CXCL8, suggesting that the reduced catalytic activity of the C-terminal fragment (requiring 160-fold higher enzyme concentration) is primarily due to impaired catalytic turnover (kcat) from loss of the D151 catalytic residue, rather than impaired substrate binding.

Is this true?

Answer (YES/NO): NO